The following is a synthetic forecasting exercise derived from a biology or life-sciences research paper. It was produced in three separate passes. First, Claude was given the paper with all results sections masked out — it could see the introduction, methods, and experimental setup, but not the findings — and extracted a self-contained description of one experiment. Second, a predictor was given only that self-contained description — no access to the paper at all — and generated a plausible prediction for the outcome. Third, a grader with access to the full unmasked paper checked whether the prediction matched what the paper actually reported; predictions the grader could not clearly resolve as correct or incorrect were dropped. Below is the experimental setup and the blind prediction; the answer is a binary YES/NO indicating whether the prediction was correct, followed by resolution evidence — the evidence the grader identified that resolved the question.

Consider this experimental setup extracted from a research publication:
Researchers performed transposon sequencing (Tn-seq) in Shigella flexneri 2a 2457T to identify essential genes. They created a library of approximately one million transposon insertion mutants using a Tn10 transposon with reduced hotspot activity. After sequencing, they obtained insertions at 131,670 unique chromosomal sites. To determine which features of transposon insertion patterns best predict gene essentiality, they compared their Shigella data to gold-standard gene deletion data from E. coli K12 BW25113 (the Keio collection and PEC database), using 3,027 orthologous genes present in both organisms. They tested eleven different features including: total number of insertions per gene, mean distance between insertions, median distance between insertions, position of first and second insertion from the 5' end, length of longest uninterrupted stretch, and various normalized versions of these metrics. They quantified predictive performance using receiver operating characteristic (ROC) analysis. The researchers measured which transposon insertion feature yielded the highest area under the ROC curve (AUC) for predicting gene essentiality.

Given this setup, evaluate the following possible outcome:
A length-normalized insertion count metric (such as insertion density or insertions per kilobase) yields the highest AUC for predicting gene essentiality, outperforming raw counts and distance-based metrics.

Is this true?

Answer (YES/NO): NO